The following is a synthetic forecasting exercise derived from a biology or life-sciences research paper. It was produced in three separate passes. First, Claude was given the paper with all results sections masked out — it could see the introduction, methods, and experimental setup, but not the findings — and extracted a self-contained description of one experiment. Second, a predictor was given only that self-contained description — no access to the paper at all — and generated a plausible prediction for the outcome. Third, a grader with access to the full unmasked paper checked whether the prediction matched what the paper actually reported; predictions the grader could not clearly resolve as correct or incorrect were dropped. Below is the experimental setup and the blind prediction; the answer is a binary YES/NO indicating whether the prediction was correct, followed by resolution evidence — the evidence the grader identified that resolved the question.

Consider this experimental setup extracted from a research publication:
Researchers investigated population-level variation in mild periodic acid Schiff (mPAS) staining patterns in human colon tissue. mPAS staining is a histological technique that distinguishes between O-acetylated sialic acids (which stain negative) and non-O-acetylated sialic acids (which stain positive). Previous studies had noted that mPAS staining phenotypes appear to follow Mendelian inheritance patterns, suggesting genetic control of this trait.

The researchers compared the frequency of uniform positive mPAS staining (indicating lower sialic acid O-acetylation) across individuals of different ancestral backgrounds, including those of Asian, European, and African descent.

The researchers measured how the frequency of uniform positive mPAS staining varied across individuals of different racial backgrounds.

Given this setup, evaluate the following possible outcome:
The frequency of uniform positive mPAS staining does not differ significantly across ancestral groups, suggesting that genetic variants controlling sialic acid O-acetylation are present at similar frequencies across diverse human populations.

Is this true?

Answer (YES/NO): NO